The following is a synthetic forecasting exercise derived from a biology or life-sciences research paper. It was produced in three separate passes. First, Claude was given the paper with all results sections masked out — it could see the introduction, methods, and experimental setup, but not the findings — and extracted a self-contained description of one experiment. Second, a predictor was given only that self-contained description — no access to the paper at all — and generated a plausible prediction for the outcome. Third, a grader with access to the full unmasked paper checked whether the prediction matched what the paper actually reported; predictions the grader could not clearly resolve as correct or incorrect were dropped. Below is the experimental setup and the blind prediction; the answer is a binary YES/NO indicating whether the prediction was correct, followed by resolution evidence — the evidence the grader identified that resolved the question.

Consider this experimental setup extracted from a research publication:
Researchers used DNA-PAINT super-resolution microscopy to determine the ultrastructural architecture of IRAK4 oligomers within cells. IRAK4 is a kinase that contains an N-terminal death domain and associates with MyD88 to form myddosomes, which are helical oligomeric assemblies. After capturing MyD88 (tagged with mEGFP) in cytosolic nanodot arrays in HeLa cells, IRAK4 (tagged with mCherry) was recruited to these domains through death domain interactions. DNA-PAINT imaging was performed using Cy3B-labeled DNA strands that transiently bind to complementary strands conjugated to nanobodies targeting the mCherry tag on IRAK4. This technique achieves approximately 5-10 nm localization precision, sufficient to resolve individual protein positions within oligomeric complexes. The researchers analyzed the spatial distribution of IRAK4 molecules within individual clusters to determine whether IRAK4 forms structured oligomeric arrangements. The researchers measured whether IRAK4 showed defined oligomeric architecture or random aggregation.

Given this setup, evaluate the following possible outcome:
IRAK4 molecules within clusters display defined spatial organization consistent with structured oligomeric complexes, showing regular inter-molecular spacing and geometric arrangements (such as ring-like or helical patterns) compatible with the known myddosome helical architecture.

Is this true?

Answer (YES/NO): YES